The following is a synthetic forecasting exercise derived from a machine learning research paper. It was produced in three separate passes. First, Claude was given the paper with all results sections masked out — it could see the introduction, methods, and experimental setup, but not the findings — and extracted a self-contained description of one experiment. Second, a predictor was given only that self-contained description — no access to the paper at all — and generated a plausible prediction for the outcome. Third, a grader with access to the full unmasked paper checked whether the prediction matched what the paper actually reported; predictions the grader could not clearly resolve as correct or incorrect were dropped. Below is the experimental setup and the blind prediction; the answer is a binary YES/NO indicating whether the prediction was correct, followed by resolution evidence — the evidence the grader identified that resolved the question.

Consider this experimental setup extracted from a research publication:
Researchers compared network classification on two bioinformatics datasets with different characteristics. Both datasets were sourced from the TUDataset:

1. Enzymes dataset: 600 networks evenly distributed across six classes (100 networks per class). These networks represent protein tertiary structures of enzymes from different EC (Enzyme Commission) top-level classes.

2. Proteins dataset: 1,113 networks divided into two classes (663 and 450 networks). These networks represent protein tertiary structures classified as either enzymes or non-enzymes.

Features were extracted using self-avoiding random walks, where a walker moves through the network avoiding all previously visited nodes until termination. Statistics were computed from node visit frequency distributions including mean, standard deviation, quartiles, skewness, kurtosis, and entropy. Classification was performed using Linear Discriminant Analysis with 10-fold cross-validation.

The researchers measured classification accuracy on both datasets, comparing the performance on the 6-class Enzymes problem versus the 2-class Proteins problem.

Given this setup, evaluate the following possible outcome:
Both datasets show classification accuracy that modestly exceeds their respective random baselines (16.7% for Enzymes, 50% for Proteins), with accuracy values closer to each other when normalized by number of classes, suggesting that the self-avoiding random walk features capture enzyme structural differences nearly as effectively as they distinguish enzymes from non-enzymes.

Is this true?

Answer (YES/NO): NO